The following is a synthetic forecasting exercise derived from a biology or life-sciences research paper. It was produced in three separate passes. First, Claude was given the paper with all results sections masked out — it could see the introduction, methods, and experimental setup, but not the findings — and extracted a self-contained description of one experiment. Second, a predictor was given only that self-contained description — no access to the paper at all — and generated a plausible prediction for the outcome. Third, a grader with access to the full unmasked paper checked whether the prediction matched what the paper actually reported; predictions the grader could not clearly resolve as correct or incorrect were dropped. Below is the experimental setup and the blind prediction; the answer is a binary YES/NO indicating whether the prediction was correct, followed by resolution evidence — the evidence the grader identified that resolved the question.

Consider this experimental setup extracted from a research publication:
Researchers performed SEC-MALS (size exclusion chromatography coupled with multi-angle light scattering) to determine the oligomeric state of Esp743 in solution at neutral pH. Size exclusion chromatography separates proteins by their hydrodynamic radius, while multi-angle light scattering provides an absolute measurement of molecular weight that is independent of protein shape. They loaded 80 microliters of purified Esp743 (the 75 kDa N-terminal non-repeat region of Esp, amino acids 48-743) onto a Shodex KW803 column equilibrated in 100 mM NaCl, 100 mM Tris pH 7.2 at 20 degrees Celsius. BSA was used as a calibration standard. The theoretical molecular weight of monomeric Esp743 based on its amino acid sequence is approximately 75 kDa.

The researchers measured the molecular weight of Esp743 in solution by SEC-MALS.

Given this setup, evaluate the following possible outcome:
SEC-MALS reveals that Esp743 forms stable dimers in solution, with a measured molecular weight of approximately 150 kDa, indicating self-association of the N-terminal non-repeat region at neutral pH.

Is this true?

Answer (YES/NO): NO